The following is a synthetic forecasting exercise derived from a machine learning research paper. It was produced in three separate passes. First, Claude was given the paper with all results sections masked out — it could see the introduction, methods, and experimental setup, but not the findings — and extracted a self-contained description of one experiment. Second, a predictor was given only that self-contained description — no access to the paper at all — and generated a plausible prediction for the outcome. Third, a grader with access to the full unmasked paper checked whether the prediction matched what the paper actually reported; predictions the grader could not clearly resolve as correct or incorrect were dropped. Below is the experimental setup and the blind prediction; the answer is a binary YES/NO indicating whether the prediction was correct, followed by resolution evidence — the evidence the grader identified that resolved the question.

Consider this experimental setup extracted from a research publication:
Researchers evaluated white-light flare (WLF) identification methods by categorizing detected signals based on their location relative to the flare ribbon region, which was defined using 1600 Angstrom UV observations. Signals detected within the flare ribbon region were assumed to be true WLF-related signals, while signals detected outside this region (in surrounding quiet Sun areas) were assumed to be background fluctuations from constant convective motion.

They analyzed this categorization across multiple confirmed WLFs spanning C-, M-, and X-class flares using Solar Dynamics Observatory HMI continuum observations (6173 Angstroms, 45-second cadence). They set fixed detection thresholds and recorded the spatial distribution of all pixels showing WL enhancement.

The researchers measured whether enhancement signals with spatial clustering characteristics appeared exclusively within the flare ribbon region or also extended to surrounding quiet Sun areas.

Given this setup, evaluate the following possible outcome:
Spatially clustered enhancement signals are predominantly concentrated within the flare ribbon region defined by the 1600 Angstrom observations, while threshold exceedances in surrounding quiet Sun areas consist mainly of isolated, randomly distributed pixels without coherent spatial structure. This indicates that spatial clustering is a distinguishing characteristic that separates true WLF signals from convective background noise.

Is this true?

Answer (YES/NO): YES